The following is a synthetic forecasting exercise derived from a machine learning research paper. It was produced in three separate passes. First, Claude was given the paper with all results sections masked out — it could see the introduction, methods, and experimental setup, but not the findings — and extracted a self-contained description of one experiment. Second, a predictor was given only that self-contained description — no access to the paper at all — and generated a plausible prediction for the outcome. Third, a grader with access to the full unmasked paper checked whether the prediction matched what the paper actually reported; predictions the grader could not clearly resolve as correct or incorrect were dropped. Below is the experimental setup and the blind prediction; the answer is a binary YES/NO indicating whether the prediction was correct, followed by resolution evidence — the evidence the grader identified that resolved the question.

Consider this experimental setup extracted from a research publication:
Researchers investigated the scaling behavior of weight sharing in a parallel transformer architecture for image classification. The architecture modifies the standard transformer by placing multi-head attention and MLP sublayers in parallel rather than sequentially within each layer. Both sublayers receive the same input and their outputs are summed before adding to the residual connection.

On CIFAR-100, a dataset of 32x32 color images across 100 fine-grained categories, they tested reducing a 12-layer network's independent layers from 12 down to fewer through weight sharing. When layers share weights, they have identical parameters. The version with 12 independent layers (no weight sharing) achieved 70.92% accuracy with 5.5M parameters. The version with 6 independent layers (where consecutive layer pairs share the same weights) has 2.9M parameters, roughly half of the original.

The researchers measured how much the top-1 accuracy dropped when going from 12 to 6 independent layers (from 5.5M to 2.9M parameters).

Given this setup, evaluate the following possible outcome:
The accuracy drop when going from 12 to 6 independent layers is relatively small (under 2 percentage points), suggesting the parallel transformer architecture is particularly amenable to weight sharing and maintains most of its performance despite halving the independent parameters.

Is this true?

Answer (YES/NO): NO